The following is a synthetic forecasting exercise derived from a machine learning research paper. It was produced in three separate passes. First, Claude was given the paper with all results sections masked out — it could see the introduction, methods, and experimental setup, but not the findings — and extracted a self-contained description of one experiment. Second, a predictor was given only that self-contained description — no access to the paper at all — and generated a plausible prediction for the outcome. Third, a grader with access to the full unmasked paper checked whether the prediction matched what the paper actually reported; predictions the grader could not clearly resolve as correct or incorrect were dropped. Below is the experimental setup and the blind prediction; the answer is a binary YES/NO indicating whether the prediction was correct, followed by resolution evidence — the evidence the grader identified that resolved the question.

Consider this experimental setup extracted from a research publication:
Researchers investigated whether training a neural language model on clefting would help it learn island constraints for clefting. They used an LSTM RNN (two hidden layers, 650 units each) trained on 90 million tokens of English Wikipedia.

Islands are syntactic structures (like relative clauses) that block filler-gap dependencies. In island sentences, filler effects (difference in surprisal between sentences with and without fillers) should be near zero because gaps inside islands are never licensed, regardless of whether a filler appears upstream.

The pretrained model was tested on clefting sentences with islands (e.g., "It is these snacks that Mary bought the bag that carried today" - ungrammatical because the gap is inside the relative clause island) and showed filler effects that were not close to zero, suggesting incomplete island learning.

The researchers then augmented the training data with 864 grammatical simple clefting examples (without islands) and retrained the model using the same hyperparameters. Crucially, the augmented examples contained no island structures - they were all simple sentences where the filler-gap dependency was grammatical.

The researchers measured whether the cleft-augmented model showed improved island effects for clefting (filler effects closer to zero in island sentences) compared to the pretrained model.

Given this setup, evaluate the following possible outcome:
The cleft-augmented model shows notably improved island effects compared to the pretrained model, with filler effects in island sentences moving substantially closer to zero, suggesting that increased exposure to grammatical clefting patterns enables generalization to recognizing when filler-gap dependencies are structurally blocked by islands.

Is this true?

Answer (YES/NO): NO